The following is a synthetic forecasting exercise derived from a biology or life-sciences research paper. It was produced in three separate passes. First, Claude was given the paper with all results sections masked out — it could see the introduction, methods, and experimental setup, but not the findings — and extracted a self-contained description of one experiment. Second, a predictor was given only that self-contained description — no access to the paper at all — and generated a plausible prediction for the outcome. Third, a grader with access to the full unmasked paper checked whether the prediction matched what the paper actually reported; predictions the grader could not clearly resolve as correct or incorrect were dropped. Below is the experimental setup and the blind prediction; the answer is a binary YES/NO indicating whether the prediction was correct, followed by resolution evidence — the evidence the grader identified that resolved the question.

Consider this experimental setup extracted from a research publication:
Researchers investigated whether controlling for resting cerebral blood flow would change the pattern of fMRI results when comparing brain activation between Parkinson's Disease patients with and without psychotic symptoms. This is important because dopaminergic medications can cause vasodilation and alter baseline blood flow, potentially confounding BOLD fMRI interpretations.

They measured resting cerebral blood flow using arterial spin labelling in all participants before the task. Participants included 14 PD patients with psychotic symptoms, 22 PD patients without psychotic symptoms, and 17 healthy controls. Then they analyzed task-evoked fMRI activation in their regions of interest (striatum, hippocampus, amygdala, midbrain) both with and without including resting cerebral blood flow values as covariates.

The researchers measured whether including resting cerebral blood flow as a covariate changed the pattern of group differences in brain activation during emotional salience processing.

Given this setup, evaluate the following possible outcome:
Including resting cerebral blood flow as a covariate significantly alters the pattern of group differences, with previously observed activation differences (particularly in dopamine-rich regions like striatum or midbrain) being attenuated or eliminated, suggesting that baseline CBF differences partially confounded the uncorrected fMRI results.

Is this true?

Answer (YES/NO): NO